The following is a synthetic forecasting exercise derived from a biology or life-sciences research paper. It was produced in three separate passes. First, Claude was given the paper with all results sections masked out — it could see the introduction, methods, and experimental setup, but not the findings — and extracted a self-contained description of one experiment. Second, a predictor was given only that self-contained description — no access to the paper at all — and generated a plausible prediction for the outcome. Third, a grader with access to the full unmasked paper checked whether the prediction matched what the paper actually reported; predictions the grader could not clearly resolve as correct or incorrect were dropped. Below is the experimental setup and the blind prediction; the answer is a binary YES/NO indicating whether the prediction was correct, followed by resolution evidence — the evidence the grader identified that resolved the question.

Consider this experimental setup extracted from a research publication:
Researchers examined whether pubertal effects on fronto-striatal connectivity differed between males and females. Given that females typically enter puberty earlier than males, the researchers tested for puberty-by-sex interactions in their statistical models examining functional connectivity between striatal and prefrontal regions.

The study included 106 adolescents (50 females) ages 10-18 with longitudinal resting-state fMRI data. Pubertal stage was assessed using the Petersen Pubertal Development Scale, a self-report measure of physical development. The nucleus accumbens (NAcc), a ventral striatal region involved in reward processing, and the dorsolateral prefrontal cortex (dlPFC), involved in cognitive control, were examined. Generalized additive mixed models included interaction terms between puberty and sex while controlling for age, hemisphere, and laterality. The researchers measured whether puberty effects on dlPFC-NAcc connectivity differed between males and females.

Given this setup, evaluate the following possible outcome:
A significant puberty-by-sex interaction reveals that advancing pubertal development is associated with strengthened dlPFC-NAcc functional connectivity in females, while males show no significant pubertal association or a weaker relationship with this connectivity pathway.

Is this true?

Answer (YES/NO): NO